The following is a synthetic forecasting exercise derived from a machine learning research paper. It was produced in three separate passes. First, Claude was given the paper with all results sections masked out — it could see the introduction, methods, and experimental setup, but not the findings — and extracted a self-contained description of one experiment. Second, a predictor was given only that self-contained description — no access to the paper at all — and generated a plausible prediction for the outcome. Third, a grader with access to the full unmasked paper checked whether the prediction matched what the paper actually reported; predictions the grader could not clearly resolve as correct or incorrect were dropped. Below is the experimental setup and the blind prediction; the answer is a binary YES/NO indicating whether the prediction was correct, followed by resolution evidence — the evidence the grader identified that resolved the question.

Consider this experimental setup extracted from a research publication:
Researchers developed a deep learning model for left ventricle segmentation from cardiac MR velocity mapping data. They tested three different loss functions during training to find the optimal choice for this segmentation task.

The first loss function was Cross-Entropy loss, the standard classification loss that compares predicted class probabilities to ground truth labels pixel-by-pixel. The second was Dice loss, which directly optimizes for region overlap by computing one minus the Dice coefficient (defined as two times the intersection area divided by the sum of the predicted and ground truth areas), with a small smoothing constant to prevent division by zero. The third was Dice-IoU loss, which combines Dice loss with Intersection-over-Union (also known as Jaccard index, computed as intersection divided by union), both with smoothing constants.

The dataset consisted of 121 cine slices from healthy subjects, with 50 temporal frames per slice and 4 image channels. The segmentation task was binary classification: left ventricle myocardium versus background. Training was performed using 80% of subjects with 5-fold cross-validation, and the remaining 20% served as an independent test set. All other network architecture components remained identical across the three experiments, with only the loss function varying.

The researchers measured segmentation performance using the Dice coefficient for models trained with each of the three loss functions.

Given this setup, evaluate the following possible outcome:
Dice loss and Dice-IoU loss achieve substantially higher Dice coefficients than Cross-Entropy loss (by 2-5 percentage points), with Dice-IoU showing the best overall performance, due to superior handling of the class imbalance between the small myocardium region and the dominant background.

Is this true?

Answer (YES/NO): NO